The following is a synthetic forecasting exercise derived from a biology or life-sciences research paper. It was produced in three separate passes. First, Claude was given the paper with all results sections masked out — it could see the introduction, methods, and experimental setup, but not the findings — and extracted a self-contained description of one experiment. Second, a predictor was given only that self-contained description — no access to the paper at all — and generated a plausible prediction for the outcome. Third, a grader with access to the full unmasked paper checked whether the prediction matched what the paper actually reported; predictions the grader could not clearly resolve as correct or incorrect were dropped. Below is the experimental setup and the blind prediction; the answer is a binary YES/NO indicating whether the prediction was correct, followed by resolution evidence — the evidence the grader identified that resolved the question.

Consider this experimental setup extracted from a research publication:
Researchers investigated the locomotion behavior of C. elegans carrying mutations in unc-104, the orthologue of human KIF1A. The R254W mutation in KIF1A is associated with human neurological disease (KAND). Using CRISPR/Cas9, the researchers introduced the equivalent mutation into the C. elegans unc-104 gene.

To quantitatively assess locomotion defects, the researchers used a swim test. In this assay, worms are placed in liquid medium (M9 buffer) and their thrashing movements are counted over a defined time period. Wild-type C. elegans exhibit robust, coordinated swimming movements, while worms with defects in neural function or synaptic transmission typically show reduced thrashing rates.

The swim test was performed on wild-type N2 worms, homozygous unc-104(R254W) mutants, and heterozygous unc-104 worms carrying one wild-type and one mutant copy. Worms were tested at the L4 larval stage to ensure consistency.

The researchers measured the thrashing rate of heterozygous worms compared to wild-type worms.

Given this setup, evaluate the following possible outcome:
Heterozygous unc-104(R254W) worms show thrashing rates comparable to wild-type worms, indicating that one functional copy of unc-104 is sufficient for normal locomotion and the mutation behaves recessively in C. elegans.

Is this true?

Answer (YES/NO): YES